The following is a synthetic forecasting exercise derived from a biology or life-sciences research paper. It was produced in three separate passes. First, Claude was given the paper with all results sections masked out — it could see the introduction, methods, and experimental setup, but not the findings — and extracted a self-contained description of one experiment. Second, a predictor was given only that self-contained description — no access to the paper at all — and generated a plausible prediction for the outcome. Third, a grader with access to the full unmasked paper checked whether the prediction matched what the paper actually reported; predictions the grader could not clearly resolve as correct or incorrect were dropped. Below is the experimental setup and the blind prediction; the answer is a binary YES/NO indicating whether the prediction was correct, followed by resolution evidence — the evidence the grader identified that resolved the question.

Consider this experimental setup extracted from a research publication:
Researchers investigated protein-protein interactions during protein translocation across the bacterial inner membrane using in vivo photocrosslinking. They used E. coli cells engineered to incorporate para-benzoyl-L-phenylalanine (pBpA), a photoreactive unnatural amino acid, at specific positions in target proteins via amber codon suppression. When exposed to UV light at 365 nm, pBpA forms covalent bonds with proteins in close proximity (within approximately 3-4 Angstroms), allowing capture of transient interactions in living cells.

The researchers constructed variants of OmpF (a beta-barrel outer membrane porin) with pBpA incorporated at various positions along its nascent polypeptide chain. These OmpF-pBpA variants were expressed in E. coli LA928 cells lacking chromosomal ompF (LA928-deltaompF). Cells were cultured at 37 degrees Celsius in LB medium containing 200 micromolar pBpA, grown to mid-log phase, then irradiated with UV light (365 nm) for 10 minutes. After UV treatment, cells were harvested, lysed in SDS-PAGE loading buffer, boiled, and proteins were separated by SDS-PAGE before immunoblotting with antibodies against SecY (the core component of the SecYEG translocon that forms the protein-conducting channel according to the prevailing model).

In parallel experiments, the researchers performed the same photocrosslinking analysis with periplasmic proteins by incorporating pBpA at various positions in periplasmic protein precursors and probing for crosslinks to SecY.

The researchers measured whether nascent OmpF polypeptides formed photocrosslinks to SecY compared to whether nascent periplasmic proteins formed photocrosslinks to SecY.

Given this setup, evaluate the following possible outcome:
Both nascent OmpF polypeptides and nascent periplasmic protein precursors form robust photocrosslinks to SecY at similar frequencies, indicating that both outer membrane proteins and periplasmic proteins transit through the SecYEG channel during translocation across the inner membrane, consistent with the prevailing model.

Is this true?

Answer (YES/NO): NO